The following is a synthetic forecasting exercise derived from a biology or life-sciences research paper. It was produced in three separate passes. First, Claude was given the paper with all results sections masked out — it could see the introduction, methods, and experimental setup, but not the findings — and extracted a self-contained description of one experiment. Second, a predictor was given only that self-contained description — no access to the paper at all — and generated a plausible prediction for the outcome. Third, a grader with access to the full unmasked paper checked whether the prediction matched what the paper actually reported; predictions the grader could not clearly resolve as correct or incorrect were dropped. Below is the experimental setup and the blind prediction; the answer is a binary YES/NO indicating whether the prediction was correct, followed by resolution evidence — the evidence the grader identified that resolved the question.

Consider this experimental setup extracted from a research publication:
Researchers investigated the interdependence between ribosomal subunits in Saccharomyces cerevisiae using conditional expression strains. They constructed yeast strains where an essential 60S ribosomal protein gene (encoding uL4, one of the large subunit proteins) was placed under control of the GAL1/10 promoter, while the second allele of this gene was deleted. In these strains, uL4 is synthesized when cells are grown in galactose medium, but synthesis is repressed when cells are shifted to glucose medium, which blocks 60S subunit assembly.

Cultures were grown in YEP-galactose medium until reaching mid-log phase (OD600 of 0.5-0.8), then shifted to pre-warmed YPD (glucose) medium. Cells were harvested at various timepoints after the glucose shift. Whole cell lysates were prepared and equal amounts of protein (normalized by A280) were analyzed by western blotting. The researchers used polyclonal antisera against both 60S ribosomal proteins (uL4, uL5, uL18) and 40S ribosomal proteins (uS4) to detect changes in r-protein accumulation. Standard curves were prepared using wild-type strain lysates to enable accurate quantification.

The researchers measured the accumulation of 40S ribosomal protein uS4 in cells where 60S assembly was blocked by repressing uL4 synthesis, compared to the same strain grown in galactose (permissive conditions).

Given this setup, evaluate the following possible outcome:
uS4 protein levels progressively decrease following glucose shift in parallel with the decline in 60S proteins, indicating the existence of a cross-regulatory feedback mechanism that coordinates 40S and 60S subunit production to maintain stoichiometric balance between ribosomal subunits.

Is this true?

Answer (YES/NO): NO